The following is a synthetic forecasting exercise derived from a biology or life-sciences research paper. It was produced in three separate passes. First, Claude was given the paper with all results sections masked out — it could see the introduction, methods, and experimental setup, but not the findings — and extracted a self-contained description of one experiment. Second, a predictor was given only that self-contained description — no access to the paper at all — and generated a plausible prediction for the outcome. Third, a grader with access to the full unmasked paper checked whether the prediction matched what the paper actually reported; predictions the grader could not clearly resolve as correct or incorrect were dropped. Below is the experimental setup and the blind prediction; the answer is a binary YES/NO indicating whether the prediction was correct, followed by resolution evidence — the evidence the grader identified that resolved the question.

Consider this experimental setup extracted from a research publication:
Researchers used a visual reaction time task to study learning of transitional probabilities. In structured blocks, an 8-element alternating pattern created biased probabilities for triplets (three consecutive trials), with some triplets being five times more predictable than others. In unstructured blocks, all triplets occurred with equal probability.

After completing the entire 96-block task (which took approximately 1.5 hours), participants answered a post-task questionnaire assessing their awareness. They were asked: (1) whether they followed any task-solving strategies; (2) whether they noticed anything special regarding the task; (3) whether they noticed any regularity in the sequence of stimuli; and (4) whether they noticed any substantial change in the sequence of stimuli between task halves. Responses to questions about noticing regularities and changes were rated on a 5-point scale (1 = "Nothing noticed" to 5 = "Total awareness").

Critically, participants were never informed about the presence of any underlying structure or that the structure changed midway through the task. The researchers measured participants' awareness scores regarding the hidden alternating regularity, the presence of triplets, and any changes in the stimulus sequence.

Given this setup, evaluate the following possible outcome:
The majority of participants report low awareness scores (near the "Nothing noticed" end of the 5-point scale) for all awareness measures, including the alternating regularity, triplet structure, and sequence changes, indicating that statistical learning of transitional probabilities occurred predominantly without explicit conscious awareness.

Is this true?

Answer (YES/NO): YES